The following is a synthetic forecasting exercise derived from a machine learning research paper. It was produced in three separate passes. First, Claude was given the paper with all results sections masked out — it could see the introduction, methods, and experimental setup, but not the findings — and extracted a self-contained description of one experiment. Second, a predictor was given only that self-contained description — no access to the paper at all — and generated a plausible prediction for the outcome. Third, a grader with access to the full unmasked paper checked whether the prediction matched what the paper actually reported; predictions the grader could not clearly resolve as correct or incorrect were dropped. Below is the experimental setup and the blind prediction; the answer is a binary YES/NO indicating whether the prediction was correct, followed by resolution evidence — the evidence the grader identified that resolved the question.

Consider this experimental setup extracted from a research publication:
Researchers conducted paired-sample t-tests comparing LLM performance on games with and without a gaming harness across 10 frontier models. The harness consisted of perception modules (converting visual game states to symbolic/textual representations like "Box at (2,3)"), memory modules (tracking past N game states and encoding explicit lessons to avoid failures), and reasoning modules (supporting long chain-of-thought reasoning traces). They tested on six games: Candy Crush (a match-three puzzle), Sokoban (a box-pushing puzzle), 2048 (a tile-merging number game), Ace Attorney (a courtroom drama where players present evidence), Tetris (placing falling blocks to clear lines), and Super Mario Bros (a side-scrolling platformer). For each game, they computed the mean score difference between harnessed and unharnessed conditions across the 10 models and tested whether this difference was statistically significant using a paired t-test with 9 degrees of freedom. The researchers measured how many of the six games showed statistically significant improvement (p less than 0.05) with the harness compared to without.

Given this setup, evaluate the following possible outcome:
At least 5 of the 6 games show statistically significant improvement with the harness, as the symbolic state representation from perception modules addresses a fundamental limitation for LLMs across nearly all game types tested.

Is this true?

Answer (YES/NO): YES